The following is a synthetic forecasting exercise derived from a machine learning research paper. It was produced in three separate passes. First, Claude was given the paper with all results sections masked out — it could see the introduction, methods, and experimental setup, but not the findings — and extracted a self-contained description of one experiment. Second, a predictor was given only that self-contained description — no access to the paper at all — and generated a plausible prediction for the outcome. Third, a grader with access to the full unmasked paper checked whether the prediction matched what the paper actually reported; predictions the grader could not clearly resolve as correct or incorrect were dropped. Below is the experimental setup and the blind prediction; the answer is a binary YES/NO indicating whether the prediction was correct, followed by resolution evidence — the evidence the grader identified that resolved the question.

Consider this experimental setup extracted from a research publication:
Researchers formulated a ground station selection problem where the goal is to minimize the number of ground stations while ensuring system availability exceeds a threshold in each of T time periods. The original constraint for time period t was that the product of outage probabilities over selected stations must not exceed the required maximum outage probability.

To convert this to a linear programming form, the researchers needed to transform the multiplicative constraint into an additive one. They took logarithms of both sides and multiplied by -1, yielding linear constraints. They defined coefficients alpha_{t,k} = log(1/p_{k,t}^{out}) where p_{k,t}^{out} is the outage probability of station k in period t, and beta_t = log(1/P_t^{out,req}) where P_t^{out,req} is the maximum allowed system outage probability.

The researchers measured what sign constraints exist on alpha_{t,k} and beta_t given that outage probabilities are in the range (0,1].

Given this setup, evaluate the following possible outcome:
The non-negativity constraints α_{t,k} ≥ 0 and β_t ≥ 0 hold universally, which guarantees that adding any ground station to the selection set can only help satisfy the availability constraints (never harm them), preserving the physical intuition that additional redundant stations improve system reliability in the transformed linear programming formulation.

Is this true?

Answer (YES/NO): YES